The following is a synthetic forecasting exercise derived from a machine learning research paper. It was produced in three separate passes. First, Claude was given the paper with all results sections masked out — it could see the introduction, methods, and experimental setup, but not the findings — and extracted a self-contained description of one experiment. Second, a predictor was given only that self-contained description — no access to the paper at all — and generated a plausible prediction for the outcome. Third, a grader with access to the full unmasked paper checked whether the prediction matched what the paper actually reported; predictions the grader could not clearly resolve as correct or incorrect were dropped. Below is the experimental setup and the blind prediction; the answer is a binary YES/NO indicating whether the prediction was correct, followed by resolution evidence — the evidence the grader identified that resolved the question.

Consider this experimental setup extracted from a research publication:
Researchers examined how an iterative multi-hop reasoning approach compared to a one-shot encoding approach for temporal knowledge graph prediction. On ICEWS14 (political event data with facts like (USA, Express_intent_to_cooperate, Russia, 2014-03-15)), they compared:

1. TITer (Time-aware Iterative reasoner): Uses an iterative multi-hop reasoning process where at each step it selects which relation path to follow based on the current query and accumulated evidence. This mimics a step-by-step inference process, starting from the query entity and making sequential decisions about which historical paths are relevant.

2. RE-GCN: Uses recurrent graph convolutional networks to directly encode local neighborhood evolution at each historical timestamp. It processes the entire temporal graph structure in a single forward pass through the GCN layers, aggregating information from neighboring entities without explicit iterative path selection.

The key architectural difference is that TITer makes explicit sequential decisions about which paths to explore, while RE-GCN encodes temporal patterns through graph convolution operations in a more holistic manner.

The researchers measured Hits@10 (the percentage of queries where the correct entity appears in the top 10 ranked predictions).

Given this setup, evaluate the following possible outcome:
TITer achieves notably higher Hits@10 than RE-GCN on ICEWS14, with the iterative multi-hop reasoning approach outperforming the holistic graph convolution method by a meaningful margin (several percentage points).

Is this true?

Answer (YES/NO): NO